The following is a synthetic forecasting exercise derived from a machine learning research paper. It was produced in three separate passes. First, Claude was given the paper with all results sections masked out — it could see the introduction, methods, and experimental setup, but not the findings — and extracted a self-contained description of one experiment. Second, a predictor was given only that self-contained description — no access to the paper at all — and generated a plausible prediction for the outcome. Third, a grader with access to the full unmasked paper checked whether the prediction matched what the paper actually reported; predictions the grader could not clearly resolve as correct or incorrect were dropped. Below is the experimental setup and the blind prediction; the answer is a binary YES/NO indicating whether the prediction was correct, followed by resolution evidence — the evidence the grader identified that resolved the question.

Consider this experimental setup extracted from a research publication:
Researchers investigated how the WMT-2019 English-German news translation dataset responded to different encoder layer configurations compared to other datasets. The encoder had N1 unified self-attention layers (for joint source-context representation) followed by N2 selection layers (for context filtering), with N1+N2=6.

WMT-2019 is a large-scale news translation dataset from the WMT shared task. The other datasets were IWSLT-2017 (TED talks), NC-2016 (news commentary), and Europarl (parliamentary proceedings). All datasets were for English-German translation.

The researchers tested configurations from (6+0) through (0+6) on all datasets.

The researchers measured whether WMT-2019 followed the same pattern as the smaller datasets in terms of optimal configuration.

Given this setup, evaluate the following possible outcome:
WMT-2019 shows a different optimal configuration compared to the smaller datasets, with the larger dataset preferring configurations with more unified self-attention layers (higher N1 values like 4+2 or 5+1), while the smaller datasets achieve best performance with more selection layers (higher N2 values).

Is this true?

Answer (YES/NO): NO